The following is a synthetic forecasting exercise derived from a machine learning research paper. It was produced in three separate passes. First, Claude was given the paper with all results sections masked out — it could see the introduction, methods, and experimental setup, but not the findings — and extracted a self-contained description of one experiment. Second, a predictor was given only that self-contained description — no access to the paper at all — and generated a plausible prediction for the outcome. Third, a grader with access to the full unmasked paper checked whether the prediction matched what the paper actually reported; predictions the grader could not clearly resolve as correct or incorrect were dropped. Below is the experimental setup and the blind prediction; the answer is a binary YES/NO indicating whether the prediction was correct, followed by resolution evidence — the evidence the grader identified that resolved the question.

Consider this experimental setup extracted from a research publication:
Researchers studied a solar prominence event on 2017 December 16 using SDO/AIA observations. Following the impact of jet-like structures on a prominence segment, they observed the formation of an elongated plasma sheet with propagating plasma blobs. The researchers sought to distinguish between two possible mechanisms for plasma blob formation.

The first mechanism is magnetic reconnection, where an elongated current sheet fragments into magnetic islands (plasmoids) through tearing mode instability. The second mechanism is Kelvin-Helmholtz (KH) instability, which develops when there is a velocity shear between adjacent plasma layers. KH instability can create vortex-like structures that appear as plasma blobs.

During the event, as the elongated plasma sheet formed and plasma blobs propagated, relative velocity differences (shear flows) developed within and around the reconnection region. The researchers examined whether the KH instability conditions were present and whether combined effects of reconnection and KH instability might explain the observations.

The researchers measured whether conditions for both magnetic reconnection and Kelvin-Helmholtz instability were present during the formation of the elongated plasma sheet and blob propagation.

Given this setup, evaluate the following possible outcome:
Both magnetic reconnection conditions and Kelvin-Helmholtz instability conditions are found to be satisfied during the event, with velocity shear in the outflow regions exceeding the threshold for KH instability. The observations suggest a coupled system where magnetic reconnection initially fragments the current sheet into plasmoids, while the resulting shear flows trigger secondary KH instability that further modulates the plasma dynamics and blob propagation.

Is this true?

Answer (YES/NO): NO